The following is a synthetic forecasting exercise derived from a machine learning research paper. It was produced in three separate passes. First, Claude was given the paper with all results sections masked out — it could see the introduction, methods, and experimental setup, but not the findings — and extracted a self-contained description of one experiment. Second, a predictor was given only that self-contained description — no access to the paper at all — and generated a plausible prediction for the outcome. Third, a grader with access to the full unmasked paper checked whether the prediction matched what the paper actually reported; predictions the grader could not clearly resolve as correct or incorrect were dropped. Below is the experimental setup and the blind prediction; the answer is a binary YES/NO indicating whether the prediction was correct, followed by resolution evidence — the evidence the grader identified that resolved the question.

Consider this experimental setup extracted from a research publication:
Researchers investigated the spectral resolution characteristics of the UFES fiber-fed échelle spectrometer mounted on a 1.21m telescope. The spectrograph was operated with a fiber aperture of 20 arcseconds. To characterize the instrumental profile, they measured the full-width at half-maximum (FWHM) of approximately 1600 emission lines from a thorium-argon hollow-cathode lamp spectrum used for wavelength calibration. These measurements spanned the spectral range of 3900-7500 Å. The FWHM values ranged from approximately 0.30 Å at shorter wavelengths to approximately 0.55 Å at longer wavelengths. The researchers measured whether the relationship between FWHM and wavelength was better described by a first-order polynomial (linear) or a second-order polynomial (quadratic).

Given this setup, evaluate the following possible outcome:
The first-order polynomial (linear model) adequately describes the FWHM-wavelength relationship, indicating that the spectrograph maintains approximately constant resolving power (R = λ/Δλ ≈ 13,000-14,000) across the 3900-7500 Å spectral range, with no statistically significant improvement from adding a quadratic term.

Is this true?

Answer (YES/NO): NO